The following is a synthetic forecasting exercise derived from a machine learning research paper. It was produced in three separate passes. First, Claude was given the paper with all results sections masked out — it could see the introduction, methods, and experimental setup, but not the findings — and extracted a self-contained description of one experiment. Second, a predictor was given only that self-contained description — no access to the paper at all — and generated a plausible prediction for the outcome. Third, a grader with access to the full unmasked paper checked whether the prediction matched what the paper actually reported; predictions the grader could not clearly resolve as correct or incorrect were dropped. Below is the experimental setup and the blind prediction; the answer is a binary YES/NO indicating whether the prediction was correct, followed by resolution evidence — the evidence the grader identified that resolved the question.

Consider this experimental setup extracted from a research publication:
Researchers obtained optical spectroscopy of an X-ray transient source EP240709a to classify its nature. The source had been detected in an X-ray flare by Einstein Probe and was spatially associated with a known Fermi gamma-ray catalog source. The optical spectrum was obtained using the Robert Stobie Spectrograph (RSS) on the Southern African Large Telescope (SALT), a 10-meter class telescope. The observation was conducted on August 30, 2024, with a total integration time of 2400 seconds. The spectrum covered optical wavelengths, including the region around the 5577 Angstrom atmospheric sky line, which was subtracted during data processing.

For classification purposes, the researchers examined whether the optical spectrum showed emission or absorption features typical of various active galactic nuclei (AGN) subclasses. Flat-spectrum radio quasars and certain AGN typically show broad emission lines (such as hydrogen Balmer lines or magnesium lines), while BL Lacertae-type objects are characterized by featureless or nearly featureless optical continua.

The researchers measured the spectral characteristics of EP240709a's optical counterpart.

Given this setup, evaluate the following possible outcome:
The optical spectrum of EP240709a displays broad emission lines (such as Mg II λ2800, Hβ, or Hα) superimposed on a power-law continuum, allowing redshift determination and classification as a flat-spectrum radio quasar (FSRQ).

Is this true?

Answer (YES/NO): NO